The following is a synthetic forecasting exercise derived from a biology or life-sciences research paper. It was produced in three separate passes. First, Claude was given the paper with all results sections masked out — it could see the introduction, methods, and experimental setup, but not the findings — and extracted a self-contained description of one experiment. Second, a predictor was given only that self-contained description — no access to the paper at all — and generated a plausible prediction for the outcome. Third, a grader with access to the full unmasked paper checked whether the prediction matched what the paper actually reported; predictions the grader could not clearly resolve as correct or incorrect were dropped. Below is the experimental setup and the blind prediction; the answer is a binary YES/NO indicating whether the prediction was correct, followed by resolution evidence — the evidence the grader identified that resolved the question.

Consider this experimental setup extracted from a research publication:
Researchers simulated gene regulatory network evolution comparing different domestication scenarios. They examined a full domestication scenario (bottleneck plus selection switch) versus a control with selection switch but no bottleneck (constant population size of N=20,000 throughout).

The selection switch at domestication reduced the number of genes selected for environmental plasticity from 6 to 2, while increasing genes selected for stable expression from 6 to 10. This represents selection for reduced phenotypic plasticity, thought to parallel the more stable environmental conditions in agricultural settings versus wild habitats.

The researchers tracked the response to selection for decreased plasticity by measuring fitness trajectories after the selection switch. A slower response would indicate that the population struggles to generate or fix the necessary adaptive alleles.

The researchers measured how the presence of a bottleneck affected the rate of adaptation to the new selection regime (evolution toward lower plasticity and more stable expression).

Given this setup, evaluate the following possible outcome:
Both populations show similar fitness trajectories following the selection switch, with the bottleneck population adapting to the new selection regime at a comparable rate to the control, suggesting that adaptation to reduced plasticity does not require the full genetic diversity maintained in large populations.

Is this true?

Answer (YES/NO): NO